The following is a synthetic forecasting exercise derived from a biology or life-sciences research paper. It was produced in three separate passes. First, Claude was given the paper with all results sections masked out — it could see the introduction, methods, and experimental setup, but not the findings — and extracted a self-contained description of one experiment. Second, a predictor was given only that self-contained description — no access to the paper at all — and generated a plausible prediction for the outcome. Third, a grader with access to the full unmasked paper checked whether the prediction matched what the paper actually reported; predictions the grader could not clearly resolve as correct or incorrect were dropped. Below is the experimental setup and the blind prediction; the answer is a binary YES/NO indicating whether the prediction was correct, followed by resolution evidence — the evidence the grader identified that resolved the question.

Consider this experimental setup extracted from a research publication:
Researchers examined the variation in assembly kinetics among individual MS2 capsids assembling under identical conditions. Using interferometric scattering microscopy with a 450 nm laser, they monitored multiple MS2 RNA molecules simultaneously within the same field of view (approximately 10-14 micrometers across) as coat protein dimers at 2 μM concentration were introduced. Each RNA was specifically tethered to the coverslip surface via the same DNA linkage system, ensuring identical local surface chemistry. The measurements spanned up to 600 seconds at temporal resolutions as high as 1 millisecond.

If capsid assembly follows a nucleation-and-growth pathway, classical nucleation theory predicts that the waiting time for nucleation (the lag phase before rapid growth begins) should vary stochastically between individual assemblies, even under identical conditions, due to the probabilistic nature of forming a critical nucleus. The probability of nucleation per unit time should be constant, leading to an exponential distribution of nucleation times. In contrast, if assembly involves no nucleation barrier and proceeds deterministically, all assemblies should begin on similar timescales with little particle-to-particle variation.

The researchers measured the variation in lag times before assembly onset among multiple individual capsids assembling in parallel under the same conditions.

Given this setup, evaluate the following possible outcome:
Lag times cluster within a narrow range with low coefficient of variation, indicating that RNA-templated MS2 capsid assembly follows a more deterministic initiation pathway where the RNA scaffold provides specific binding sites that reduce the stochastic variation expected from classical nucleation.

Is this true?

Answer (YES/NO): NO